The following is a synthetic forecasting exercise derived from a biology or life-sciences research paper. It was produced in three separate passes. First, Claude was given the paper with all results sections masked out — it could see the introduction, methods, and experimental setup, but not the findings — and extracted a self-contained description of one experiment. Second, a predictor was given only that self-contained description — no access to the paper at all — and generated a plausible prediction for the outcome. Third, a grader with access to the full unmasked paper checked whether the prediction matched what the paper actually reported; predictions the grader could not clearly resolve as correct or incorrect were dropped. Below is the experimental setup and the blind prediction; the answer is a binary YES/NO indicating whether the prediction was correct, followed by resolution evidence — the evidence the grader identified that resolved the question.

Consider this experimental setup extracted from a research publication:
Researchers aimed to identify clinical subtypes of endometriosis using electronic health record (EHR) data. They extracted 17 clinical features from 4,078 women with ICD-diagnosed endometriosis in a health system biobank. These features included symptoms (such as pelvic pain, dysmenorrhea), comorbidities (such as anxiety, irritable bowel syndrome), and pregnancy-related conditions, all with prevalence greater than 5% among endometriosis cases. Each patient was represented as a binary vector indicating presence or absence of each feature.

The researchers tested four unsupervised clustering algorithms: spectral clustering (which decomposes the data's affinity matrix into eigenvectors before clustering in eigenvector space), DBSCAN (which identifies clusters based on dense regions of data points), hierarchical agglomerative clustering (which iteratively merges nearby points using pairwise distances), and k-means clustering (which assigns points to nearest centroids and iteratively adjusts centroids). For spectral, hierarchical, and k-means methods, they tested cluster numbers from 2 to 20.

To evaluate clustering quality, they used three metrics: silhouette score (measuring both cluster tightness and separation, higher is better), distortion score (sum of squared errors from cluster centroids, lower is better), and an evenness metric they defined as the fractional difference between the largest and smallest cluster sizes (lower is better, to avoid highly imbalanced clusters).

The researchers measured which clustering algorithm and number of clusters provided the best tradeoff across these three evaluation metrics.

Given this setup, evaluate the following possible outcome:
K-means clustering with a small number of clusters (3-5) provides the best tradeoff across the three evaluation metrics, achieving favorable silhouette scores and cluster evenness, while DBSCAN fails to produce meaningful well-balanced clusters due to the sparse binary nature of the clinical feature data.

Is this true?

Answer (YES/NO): NO